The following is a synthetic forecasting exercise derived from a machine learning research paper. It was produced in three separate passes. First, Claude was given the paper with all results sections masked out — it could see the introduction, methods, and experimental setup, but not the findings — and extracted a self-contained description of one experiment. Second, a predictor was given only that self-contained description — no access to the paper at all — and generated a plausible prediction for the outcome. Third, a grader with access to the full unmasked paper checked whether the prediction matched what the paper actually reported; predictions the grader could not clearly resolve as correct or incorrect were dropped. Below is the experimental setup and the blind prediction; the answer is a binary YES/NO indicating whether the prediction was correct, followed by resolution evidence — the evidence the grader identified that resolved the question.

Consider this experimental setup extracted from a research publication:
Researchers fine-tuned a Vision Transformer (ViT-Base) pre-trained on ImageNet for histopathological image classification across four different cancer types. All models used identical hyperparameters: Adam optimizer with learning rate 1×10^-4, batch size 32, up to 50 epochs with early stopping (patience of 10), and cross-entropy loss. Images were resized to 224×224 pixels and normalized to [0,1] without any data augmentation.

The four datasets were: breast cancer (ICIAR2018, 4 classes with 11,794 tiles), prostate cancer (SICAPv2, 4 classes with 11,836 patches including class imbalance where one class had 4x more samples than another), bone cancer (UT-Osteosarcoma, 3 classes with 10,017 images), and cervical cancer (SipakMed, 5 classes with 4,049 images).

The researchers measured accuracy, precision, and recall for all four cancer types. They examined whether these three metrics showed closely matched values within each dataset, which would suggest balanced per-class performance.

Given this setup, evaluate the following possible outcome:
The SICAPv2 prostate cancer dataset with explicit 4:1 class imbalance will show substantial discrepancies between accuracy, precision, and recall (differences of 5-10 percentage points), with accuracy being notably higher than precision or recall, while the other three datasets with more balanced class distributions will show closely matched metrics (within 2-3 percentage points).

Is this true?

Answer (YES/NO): NO